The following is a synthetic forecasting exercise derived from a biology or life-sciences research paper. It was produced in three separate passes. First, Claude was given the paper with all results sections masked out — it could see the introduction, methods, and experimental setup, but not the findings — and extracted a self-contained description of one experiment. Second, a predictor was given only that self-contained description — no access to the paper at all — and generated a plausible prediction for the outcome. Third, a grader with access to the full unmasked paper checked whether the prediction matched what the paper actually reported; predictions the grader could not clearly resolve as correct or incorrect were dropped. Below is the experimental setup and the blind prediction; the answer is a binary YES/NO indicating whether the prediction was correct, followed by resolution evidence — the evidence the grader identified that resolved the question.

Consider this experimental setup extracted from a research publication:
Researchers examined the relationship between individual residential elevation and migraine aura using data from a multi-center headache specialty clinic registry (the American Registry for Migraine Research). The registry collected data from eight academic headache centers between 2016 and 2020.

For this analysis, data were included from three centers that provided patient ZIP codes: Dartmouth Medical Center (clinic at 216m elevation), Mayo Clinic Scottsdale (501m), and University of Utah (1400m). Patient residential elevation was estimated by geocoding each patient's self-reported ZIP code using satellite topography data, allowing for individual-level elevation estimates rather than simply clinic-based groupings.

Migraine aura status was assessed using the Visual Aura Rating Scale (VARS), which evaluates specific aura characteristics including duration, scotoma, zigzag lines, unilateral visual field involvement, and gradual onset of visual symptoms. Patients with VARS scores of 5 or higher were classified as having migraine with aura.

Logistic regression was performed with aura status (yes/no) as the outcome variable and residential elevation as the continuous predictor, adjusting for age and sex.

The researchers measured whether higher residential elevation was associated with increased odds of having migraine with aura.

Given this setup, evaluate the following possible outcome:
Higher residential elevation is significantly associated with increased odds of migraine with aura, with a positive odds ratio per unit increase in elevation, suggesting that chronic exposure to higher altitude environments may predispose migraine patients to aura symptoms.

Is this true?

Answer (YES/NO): YES